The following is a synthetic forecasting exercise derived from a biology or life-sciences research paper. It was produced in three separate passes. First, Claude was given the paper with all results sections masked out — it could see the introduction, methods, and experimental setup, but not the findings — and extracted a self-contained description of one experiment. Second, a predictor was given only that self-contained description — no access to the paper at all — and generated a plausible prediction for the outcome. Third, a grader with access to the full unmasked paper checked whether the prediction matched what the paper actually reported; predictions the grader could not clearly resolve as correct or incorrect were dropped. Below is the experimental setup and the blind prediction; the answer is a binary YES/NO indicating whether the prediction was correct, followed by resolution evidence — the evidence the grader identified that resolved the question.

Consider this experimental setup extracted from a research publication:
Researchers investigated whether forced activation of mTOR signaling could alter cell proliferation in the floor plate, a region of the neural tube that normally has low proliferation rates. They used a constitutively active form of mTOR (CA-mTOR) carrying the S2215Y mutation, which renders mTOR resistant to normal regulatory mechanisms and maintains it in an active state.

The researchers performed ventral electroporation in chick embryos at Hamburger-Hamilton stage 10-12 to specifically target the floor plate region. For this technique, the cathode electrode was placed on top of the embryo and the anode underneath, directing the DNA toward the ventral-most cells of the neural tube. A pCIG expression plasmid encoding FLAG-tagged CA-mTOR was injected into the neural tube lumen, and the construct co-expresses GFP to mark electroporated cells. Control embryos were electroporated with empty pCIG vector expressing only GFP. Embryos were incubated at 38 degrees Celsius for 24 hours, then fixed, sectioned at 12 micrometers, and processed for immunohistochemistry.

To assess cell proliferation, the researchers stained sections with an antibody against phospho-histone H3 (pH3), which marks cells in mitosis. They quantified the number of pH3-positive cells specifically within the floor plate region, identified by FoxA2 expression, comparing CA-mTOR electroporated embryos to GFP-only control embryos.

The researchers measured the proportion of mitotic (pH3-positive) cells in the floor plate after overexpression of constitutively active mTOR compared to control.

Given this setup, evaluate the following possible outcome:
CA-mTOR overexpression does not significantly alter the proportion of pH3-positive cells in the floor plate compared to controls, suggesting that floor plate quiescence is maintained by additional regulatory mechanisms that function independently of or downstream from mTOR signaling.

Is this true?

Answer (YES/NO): NO